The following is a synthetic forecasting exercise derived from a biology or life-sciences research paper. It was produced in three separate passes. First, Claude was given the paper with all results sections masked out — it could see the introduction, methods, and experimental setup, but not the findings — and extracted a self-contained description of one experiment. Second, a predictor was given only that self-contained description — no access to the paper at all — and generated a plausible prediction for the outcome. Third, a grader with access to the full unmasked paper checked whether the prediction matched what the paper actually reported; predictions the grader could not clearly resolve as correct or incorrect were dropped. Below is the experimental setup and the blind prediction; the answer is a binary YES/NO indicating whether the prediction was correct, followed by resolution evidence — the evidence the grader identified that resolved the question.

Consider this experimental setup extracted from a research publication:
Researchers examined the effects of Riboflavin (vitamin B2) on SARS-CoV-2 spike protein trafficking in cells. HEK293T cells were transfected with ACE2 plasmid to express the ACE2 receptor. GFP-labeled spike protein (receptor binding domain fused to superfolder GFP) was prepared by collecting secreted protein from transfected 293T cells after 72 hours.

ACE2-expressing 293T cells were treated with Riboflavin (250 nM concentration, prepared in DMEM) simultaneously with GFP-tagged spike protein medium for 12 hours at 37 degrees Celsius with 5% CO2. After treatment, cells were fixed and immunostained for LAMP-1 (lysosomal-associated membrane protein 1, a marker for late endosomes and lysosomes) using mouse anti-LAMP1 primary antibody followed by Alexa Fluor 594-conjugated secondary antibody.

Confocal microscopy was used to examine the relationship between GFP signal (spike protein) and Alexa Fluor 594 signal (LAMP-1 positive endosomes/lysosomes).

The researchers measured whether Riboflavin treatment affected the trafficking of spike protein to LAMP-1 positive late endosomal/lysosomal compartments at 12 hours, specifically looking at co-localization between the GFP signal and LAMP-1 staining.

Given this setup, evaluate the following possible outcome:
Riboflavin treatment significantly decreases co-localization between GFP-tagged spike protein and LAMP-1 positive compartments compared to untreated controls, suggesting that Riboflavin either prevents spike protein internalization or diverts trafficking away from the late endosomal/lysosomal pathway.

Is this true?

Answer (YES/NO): NO